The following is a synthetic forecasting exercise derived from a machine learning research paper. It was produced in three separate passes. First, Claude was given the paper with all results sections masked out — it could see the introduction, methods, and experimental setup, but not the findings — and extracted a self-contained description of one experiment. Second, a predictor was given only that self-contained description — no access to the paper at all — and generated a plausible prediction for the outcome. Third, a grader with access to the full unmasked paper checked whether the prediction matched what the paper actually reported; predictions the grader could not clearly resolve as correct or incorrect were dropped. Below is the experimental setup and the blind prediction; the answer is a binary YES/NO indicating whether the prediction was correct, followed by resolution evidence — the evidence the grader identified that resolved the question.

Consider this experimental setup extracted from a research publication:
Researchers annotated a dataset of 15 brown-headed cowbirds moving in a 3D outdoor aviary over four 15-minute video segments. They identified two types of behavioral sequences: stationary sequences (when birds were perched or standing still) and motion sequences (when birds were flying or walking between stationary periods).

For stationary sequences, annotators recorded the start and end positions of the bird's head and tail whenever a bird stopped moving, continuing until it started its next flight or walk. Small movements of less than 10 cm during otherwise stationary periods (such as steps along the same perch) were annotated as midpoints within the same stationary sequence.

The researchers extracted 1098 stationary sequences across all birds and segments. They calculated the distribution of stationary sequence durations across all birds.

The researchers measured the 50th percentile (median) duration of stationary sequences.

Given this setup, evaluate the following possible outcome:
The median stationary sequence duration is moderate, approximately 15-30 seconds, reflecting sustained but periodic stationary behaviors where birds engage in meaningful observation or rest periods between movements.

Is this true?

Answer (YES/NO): YES